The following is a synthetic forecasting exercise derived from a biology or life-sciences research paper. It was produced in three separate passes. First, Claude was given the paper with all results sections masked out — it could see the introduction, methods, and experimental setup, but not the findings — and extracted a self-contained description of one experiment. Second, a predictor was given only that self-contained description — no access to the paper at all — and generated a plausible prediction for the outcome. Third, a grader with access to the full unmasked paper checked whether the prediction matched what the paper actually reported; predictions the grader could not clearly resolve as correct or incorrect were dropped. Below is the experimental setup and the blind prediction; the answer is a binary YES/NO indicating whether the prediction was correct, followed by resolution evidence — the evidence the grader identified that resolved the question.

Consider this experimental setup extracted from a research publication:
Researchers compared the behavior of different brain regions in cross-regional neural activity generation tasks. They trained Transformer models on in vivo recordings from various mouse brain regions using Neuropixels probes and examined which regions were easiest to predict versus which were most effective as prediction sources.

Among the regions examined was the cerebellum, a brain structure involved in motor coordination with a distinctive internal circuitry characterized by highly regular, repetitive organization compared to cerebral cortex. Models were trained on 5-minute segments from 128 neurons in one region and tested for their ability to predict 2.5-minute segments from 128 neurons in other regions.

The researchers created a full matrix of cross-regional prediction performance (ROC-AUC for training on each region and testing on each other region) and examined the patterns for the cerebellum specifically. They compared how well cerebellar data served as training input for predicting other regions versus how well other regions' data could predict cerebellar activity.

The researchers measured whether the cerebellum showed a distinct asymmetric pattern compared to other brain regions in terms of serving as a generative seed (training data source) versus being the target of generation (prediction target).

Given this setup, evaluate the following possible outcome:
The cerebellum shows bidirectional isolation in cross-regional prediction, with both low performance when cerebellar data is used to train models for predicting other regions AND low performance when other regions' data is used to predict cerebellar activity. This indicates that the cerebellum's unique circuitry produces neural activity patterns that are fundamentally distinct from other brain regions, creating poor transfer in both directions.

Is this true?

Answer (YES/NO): NO